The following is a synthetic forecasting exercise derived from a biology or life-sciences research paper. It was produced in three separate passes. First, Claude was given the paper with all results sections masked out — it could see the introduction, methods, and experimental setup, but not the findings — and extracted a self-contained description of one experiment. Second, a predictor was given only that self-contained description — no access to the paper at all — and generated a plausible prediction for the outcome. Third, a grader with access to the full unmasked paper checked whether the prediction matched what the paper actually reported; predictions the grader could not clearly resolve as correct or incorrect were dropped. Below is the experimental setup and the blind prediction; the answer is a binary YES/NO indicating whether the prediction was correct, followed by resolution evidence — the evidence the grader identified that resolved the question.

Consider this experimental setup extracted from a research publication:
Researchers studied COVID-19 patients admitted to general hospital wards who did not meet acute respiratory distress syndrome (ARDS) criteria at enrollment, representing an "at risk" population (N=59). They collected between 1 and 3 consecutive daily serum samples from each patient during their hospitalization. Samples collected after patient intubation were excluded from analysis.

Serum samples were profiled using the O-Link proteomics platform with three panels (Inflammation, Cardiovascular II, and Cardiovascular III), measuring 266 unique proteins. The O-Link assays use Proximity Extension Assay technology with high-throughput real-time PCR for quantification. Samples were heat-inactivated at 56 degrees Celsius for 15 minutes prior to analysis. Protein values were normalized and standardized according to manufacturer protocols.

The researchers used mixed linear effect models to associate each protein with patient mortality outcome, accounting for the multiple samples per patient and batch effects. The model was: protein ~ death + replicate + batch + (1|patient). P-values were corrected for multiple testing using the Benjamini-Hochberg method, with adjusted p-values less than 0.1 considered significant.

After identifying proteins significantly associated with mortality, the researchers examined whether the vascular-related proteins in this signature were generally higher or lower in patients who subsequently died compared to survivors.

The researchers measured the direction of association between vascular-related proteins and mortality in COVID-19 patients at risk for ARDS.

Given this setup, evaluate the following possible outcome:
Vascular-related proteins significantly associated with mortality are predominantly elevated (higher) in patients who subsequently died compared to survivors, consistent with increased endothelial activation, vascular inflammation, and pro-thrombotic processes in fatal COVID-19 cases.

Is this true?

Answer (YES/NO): NO